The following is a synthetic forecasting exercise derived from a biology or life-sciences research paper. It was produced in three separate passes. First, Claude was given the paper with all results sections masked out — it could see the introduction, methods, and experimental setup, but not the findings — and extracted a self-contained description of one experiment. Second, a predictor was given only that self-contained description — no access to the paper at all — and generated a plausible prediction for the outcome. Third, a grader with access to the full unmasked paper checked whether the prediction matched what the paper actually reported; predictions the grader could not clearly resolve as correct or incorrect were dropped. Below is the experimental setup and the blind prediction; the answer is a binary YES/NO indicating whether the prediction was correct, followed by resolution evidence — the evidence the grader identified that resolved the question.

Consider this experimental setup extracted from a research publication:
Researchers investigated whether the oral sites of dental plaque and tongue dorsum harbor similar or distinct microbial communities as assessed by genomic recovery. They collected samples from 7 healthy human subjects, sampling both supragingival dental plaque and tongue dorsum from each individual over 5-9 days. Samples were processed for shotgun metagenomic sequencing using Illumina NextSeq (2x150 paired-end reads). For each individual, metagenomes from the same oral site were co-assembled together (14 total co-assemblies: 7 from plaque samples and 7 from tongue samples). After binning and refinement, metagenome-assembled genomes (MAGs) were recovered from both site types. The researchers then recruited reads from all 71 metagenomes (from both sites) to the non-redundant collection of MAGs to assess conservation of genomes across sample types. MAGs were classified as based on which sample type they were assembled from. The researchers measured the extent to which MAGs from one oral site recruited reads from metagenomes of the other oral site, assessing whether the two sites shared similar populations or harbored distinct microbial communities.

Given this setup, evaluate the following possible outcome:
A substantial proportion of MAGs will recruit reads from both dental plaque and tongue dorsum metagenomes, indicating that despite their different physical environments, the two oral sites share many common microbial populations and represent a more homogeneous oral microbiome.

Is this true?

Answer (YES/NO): NO